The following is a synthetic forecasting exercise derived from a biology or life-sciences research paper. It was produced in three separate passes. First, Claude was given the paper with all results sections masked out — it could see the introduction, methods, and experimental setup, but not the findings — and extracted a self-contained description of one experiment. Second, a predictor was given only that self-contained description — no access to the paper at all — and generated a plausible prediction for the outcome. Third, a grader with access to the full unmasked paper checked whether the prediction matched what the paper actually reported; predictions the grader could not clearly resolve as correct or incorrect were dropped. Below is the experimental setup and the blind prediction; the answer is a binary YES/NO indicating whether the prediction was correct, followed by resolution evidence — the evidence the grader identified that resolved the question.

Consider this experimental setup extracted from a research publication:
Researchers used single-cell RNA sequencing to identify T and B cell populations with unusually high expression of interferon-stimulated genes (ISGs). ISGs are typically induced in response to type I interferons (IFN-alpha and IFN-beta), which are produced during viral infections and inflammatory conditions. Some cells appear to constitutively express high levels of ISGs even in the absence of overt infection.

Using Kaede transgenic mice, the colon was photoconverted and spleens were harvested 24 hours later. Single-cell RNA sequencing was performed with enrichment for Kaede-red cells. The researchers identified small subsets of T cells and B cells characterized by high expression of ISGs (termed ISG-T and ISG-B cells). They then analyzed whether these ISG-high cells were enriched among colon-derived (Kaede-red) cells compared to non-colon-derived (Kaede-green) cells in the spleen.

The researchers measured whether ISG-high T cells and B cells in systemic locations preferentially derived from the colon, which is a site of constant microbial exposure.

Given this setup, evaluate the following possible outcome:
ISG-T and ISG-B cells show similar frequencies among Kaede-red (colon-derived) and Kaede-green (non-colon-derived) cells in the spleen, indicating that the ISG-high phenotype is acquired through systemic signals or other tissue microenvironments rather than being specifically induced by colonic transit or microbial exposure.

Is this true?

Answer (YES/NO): NO